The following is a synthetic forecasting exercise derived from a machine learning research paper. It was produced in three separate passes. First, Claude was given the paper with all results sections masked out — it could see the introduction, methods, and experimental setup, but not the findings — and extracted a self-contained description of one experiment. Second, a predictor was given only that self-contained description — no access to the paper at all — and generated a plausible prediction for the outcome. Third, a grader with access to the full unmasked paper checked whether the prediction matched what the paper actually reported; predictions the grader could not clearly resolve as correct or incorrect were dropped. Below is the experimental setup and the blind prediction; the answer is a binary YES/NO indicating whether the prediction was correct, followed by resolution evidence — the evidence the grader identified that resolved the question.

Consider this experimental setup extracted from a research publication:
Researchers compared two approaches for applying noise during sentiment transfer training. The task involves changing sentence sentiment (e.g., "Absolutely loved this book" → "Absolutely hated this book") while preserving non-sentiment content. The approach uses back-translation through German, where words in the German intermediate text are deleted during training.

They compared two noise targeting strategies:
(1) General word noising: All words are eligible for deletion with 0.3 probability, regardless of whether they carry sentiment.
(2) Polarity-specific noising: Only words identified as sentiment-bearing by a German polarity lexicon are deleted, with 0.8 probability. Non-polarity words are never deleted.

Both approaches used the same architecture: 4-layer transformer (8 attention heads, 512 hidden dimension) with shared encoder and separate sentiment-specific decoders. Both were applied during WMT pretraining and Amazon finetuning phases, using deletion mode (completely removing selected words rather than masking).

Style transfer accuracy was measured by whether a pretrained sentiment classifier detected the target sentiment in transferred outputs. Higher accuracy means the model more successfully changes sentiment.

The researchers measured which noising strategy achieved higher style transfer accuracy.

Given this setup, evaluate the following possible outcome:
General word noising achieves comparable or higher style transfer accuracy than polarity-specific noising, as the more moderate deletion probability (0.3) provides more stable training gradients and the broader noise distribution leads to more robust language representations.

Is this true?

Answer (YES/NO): YES